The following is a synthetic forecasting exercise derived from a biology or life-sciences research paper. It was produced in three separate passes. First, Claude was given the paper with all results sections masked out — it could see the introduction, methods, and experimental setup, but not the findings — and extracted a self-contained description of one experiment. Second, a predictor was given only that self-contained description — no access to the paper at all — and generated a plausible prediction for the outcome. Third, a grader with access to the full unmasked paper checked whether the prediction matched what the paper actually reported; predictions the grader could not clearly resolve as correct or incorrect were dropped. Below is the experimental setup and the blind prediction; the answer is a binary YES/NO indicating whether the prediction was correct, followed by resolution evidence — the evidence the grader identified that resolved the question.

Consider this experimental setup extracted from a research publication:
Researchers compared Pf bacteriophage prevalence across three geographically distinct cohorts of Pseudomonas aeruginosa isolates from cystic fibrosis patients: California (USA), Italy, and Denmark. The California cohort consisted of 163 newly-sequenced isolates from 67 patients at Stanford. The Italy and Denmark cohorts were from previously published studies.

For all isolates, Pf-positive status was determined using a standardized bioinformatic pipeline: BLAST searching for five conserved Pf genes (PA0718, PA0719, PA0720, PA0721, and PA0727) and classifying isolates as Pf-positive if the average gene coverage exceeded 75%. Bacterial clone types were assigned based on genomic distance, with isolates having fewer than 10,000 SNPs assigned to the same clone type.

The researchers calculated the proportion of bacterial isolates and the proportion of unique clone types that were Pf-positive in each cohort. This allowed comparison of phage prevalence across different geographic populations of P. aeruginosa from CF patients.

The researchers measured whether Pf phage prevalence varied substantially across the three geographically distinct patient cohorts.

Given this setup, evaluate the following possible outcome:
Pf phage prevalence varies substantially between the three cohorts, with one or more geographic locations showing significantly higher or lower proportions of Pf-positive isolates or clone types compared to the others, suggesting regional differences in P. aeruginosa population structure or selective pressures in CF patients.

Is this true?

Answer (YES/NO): NO